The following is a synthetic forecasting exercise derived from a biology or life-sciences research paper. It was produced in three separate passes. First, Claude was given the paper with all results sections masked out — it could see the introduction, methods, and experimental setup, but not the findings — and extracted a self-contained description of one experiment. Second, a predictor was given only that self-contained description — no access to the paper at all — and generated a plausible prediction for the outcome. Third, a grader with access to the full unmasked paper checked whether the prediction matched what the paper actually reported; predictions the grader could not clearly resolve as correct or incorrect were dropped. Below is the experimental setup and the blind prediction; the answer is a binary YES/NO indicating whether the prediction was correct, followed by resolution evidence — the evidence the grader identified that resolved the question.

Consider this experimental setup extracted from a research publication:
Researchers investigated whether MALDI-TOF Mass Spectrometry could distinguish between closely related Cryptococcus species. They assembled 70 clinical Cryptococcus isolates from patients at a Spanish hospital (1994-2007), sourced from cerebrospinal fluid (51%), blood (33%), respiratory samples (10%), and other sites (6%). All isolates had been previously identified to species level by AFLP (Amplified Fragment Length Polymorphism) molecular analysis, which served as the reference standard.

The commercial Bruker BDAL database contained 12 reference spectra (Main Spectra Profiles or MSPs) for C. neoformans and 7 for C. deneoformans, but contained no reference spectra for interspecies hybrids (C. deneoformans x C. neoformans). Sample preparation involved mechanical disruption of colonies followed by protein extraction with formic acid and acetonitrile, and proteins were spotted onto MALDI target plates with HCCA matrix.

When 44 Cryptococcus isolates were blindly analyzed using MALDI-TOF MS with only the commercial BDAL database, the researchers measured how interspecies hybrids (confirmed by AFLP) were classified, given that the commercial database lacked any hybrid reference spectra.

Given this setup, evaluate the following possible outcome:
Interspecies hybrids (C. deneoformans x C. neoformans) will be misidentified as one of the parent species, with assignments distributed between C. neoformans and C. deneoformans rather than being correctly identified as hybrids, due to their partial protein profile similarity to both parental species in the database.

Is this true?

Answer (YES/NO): YES